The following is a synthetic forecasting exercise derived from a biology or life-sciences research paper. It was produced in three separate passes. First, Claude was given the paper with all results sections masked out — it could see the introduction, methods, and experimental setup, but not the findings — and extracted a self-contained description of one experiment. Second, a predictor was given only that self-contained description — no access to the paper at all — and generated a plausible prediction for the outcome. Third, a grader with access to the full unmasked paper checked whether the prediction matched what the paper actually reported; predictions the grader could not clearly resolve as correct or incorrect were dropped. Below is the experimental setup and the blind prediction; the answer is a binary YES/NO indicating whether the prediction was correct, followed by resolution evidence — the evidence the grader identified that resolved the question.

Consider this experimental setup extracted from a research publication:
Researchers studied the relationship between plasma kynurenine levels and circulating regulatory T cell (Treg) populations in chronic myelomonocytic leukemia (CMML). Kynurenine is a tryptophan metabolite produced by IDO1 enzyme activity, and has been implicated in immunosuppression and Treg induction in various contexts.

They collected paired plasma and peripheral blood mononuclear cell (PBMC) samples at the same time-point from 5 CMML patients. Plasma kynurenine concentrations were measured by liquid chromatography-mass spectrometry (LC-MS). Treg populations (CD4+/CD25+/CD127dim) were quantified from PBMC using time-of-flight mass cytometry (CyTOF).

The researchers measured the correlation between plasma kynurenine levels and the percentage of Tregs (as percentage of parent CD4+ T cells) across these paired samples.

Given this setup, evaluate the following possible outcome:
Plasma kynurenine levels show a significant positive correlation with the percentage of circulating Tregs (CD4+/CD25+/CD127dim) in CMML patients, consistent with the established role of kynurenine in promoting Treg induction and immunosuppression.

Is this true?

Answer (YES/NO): YES